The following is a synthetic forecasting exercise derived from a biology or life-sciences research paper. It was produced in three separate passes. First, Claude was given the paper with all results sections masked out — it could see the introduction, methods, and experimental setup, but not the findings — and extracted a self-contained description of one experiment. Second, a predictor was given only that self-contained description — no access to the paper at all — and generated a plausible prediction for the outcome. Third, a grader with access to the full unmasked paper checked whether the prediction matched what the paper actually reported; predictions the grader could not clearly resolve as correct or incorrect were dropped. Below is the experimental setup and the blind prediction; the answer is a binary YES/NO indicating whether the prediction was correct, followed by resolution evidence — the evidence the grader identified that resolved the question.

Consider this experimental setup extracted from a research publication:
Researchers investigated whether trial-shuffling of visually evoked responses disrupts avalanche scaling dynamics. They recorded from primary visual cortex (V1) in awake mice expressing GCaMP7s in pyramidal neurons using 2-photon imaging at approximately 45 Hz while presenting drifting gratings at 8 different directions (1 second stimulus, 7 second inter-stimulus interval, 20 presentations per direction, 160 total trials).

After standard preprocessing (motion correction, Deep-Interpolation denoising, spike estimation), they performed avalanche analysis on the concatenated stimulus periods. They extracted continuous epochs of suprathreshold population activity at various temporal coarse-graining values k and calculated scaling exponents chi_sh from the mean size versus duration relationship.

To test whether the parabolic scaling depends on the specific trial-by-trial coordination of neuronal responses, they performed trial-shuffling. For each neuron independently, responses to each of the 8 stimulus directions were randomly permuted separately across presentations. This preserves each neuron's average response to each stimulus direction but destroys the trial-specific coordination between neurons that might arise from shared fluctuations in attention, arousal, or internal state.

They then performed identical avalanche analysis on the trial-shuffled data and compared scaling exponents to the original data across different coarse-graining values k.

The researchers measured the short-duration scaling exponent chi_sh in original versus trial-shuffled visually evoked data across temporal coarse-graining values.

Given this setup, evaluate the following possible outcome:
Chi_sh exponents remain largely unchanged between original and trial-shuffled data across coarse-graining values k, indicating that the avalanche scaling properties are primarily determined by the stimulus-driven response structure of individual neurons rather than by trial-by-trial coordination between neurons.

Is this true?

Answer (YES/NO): NO